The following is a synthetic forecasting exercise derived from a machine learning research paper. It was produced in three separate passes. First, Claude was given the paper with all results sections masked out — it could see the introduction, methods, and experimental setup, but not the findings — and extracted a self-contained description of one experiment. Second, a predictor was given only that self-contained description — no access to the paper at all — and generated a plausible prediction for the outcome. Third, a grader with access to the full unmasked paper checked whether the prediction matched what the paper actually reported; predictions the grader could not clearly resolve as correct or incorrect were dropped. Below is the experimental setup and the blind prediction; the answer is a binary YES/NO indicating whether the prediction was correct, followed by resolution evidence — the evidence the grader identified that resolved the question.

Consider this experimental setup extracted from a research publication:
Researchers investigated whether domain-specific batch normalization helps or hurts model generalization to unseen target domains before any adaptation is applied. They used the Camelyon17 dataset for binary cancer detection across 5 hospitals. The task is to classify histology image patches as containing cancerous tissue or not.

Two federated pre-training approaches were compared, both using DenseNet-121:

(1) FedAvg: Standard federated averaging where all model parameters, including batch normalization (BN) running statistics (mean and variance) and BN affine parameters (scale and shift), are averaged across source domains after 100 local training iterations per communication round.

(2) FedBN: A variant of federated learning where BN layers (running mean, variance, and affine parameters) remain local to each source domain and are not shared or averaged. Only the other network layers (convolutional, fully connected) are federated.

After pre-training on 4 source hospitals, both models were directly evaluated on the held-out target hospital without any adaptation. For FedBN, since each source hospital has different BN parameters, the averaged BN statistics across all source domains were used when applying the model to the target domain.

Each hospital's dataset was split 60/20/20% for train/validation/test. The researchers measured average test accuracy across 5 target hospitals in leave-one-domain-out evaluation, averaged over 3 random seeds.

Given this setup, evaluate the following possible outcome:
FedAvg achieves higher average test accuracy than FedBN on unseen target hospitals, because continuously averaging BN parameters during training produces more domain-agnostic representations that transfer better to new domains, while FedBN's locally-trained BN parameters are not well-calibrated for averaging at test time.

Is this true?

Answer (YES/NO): YES